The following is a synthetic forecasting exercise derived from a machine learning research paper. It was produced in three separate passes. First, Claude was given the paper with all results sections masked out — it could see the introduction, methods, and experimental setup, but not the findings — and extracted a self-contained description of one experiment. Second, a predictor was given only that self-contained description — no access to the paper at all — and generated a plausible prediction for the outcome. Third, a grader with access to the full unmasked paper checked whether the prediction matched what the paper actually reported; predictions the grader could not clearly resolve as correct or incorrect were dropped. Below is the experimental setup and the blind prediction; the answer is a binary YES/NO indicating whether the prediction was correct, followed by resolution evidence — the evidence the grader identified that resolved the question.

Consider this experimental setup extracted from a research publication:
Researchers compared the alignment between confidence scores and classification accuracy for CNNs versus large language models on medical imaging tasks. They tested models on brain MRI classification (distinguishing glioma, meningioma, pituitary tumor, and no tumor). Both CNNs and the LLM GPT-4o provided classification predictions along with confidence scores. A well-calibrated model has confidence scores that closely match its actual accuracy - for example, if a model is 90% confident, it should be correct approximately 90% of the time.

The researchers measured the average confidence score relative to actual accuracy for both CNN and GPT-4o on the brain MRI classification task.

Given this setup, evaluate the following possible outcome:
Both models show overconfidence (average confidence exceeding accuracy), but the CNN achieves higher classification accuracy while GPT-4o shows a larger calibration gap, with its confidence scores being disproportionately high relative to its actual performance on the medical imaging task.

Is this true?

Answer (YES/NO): NO